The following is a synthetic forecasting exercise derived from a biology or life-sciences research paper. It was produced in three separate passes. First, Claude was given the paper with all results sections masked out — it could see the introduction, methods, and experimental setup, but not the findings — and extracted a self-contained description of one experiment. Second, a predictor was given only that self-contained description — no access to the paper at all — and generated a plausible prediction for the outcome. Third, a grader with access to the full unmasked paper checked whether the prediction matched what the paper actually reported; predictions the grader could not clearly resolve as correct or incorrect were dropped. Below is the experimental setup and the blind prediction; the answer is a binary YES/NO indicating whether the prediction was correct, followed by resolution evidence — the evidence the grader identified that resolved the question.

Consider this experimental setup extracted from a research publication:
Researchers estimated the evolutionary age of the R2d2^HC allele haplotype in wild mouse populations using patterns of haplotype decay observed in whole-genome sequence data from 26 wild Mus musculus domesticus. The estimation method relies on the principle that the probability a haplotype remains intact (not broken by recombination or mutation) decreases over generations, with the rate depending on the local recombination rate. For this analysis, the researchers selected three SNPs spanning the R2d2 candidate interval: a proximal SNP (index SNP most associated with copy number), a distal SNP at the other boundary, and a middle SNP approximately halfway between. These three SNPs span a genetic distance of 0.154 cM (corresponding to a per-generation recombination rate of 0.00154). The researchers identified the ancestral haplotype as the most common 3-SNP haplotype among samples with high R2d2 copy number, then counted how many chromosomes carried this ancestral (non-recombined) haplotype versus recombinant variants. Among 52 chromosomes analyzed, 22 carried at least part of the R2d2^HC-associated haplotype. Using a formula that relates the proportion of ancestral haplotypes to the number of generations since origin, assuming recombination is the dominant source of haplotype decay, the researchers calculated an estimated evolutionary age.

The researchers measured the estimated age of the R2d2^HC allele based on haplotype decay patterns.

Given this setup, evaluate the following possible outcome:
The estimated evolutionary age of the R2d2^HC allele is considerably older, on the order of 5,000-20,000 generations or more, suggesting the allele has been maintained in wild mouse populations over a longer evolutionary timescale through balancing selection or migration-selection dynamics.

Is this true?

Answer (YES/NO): NO